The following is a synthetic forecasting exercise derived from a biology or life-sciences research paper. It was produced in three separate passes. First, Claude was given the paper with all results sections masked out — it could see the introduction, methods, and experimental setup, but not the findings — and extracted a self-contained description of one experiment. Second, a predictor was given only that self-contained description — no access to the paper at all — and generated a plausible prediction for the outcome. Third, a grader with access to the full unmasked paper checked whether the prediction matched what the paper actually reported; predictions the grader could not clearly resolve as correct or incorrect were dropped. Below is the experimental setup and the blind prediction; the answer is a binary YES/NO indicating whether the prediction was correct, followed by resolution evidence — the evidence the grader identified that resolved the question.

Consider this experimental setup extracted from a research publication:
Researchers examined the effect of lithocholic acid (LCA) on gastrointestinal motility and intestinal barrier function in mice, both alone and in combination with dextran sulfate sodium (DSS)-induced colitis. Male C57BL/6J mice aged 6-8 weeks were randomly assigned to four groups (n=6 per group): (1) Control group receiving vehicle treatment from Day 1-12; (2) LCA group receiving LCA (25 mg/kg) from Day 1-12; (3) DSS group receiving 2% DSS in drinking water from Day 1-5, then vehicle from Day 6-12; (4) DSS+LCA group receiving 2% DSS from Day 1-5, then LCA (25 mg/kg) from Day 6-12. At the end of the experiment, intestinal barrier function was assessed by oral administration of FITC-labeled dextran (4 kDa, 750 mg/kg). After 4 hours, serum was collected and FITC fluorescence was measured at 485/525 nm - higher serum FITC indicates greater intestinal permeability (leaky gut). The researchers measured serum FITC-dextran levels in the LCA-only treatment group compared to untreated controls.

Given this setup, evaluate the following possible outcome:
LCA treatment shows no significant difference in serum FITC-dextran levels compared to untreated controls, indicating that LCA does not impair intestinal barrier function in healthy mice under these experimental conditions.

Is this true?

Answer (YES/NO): NO